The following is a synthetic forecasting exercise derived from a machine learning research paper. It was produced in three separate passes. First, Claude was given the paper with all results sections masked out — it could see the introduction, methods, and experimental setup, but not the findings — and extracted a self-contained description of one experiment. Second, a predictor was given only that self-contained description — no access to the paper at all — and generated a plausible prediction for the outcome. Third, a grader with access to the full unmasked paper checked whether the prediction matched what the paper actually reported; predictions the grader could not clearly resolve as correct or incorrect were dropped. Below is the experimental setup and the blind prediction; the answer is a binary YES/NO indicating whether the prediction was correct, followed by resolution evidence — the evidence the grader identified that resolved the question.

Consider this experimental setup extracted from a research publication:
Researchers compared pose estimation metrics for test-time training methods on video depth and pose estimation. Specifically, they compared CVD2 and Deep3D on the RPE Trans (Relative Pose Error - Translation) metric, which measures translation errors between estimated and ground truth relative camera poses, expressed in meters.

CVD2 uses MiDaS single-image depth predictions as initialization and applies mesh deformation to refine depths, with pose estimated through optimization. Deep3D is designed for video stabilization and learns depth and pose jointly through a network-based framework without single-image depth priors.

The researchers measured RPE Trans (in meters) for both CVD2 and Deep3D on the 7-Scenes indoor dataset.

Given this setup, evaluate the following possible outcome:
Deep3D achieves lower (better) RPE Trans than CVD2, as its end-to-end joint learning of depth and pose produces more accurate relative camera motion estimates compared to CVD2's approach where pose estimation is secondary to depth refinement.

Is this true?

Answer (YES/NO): YES